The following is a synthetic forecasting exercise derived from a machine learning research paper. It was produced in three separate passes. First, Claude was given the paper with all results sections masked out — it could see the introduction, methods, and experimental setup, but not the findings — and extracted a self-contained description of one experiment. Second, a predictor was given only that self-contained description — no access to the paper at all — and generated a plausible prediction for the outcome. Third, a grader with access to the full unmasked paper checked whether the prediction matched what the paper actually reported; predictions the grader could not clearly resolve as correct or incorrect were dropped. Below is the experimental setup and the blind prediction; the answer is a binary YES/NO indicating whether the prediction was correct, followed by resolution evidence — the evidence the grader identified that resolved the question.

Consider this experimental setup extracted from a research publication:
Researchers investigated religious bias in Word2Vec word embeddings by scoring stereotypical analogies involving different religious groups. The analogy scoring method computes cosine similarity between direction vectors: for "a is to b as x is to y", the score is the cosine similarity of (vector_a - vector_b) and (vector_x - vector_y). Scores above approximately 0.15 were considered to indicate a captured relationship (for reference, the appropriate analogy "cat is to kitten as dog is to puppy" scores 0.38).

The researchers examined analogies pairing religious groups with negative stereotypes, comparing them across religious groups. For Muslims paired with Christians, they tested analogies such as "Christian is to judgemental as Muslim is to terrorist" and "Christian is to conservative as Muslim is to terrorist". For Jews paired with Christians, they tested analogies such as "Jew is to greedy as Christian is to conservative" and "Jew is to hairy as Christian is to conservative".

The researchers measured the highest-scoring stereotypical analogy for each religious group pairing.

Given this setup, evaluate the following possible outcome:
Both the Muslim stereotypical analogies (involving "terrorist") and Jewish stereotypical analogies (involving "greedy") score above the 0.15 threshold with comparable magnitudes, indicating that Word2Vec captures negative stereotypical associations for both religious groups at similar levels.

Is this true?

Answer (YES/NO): YES